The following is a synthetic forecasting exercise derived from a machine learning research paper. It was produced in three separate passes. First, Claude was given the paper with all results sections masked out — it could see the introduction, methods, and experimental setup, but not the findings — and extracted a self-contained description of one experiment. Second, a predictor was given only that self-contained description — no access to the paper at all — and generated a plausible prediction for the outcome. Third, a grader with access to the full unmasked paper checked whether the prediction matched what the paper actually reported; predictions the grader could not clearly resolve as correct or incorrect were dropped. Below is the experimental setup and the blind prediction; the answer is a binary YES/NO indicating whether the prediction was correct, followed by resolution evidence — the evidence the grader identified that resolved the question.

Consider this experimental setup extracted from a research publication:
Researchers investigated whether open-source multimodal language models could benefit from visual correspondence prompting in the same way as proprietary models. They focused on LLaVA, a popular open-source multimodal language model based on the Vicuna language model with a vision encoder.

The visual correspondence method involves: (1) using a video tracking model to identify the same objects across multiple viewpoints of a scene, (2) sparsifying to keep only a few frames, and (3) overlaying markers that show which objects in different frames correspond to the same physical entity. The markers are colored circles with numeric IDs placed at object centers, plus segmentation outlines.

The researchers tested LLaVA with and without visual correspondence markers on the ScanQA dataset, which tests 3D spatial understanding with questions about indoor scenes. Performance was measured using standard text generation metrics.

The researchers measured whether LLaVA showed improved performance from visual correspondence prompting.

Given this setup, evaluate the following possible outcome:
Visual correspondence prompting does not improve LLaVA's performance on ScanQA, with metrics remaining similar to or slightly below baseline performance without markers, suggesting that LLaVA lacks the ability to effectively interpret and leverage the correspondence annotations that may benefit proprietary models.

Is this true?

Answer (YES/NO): YES